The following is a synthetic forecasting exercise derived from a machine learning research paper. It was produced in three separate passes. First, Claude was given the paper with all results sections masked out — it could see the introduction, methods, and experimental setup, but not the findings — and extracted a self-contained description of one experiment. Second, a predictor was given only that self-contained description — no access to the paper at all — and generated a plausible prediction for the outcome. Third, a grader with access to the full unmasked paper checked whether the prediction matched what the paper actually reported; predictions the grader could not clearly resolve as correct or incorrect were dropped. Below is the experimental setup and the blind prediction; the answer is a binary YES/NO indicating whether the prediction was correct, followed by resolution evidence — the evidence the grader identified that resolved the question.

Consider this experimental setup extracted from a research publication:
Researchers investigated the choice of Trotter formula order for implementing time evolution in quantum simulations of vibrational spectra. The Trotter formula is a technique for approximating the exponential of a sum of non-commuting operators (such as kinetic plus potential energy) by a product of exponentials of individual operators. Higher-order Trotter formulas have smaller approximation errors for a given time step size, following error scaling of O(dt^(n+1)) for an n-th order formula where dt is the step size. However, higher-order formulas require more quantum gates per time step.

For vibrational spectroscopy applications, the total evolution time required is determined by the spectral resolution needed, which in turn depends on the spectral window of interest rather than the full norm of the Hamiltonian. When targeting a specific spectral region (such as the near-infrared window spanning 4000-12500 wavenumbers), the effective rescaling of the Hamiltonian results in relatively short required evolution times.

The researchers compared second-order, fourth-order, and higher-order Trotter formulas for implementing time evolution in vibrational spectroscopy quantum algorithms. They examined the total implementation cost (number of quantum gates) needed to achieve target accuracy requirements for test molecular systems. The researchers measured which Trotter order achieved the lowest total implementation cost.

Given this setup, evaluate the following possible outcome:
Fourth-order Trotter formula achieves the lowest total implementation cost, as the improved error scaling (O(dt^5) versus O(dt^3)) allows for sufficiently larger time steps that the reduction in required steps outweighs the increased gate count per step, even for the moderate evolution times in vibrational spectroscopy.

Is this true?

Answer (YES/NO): NO